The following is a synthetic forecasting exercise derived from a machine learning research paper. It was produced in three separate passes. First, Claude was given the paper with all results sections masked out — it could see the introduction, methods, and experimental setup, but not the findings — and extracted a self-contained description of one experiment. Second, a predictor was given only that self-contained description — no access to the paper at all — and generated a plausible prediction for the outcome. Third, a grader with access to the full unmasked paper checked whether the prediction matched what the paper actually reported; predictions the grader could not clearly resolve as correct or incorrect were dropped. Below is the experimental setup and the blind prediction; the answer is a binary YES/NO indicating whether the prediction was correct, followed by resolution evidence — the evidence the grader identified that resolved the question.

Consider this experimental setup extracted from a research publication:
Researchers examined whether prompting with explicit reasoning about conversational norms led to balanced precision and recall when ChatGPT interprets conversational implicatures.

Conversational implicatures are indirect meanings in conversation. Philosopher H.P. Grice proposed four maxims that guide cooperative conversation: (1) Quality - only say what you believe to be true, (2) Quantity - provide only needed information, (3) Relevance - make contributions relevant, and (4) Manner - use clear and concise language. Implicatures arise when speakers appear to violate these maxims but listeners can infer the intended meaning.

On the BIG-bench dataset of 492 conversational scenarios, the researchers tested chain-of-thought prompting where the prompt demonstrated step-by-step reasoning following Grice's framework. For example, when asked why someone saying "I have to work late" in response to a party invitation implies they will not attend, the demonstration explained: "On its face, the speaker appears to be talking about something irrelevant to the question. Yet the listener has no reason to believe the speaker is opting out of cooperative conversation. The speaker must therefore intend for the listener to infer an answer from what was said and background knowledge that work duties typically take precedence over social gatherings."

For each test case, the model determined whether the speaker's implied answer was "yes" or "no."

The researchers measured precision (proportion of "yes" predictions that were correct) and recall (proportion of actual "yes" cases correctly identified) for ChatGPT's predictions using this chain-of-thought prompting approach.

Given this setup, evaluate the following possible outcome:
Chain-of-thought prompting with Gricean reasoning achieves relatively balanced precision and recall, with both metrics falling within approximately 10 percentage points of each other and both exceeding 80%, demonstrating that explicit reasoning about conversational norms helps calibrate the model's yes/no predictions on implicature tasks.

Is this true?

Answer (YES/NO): YES